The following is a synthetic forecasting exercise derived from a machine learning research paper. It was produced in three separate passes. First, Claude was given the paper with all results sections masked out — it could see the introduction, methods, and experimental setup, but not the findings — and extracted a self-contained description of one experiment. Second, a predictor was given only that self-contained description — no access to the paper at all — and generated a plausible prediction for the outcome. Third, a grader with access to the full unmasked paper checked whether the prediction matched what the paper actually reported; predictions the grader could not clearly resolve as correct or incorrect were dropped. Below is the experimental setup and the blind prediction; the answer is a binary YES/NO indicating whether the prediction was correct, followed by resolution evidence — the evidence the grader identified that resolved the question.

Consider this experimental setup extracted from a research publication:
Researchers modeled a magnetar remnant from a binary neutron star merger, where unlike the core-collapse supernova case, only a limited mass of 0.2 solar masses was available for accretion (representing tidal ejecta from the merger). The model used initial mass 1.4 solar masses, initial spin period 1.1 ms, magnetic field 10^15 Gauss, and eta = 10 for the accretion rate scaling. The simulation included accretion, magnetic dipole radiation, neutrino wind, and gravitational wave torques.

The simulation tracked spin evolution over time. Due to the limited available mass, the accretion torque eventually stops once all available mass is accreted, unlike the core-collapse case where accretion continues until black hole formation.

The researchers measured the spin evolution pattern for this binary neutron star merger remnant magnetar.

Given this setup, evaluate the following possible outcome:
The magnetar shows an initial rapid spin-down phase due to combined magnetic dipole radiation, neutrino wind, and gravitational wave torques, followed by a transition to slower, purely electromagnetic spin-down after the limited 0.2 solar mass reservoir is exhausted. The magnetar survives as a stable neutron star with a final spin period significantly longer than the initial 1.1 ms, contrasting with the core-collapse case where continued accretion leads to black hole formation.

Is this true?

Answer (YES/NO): NO